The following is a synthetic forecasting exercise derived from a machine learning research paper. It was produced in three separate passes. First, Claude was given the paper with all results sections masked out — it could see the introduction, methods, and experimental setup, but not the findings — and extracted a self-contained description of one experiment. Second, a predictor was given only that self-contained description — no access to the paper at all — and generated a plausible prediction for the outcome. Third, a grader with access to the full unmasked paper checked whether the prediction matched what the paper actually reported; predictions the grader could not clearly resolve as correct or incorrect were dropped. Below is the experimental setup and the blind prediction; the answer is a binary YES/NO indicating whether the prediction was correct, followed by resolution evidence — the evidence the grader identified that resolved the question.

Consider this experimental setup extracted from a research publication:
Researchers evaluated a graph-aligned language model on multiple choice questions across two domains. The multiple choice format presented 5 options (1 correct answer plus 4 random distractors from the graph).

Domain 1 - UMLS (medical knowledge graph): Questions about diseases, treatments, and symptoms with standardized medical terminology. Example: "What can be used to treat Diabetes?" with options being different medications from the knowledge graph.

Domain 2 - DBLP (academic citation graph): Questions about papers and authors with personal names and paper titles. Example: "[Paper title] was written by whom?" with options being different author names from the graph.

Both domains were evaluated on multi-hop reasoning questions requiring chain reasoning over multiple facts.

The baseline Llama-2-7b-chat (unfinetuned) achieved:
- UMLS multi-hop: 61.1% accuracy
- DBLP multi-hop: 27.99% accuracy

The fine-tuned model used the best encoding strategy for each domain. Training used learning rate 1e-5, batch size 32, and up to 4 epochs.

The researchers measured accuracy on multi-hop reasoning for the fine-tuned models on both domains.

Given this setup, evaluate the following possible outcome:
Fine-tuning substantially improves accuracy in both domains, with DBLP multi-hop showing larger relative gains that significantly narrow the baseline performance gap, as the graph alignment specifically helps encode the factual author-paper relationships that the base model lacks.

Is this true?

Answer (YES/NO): YES